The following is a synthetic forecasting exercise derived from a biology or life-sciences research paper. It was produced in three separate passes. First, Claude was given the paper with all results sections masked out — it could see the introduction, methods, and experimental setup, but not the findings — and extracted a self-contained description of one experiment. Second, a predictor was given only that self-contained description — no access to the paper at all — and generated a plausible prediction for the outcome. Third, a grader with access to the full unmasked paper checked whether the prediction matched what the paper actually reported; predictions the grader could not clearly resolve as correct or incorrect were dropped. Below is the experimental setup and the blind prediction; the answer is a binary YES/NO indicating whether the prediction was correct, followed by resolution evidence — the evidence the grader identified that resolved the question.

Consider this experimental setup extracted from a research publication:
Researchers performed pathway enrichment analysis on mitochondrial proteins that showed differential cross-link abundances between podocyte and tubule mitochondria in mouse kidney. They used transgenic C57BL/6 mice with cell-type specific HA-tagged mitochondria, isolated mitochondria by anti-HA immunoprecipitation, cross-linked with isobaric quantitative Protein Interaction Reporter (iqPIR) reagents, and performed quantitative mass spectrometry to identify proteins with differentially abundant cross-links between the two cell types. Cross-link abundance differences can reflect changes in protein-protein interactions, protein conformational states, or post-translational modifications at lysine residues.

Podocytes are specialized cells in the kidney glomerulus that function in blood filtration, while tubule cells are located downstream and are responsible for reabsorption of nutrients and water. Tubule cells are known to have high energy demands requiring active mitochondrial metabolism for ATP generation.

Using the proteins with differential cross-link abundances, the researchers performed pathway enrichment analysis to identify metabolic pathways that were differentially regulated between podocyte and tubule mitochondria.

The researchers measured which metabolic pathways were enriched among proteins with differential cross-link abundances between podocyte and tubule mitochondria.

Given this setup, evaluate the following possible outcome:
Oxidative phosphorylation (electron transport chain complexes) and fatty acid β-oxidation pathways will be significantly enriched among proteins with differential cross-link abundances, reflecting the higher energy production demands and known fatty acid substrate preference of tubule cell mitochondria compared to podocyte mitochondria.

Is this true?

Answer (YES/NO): NO